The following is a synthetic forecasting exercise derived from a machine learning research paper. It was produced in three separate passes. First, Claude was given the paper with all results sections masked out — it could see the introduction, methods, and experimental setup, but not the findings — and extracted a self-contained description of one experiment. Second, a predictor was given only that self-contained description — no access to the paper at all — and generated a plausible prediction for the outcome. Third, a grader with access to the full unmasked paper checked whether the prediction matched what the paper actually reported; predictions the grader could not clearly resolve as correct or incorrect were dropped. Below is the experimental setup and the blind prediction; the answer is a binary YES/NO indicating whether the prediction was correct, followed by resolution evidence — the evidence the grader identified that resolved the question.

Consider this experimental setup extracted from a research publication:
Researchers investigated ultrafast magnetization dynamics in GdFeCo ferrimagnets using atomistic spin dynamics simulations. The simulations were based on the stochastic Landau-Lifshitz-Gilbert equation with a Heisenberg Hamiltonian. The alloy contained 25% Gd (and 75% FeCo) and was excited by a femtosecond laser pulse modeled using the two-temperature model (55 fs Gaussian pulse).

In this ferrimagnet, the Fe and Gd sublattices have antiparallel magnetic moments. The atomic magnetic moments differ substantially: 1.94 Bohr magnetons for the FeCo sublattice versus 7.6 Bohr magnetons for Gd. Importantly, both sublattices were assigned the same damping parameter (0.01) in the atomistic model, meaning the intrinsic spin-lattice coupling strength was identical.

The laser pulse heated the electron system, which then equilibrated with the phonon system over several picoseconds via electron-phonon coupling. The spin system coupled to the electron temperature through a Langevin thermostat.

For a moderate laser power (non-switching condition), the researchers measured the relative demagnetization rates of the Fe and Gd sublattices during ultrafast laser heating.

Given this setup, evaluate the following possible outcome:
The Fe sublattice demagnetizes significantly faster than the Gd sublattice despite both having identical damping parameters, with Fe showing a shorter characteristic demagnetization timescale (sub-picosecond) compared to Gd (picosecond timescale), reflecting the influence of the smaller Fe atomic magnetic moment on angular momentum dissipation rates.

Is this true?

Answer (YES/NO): YES